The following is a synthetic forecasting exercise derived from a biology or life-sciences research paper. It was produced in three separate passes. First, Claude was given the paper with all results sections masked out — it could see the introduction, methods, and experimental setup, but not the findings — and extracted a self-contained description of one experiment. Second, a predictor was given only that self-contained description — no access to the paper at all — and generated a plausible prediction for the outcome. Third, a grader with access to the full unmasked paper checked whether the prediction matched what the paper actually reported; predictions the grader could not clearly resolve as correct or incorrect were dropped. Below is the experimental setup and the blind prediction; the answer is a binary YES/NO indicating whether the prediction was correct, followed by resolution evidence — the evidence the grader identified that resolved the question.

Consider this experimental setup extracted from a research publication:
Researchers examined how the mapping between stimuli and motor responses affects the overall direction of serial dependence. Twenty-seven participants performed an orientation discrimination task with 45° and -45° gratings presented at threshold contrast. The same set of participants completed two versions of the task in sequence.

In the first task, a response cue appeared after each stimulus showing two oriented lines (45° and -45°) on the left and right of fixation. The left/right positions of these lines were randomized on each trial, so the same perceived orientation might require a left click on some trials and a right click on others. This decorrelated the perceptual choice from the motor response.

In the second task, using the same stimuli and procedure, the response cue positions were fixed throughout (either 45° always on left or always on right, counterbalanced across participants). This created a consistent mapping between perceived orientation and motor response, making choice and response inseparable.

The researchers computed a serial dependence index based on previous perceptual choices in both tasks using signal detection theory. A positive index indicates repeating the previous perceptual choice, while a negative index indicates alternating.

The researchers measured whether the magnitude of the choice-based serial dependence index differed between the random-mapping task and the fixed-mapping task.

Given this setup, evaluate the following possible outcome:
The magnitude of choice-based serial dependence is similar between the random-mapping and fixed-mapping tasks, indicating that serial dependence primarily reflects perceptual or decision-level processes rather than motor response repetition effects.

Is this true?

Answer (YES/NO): NO